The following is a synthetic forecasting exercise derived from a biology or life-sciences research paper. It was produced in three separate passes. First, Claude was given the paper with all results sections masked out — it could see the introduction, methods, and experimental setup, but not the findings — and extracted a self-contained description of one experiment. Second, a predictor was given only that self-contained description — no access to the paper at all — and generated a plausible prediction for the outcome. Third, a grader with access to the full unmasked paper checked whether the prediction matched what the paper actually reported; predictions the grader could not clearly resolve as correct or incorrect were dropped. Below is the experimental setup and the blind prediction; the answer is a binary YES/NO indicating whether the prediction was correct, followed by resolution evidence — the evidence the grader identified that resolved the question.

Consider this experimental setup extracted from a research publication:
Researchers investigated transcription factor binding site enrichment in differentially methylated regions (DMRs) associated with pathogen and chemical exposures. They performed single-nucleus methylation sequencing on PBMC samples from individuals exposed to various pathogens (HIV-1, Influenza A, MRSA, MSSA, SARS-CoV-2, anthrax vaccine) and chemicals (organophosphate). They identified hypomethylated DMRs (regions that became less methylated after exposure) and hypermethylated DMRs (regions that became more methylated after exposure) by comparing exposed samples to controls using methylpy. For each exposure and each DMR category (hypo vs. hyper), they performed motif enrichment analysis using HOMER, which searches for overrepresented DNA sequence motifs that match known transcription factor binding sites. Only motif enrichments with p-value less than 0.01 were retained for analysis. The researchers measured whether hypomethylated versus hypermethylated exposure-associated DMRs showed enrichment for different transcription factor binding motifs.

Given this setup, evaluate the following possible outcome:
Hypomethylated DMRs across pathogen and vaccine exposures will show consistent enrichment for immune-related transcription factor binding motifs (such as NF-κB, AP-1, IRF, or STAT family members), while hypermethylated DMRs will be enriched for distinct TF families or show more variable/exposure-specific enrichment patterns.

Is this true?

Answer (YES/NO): YES